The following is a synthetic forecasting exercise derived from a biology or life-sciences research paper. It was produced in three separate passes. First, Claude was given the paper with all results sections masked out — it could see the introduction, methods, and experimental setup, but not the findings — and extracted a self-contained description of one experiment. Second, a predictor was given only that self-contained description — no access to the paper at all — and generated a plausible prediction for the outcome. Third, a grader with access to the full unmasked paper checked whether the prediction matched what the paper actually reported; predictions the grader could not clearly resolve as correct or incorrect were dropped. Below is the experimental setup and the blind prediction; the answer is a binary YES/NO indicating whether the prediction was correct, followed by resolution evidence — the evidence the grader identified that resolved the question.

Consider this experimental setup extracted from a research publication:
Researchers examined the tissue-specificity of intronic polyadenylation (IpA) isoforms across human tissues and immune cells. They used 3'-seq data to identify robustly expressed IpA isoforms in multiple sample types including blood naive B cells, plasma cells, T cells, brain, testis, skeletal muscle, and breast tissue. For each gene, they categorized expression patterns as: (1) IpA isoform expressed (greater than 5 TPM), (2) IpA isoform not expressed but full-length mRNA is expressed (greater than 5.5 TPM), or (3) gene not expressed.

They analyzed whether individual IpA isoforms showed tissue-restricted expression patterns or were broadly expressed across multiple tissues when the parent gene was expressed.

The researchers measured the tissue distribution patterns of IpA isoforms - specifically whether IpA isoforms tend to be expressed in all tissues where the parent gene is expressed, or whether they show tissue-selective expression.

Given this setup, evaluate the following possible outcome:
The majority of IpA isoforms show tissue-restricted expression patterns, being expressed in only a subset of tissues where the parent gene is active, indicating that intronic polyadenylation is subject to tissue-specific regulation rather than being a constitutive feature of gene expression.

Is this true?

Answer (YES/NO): NO